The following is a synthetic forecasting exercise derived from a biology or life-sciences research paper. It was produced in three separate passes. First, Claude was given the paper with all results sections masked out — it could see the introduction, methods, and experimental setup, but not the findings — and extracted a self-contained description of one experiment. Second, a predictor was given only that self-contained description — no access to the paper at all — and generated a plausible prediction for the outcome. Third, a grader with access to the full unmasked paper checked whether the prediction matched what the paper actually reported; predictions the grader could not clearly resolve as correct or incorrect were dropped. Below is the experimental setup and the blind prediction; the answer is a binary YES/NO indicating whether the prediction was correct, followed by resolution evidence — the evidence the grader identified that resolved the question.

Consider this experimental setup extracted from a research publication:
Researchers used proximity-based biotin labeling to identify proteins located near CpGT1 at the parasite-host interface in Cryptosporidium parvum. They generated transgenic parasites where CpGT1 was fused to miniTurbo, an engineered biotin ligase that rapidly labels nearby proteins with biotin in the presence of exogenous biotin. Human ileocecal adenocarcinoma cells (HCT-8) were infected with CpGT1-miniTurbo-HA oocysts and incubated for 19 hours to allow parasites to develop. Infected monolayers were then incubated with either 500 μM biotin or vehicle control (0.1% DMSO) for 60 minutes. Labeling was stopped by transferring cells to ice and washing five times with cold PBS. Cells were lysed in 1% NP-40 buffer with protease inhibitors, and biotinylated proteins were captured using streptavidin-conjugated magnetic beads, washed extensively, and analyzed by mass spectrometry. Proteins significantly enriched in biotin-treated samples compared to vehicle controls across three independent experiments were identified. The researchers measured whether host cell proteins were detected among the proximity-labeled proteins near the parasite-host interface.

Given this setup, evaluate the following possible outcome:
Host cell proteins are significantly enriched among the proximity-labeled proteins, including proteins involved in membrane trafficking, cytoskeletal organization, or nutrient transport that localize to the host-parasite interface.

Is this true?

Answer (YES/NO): NO